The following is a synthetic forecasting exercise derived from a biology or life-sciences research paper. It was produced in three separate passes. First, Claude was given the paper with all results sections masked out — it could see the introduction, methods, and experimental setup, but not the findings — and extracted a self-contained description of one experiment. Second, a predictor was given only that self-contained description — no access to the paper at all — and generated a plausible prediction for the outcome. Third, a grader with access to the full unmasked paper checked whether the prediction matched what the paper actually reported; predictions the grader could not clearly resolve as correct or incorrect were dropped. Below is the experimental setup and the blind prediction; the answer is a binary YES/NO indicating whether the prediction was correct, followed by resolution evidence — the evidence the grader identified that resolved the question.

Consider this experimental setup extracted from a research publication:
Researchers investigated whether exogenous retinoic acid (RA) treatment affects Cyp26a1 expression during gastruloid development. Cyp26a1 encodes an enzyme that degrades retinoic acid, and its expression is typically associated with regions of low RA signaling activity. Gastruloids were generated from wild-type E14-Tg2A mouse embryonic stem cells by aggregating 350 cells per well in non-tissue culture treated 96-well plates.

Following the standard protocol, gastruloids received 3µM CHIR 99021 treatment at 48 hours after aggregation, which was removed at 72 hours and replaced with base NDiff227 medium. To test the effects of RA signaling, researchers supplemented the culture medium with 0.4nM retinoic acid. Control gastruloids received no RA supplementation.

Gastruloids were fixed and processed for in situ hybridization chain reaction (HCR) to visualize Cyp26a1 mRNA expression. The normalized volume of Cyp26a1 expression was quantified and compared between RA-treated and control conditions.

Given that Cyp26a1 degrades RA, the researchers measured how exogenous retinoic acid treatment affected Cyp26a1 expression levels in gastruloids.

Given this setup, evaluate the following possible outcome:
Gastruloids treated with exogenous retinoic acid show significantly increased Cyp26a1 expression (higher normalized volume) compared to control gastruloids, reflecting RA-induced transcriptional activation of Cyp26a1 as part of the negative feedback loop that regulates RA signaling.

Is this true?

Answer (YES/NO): NO